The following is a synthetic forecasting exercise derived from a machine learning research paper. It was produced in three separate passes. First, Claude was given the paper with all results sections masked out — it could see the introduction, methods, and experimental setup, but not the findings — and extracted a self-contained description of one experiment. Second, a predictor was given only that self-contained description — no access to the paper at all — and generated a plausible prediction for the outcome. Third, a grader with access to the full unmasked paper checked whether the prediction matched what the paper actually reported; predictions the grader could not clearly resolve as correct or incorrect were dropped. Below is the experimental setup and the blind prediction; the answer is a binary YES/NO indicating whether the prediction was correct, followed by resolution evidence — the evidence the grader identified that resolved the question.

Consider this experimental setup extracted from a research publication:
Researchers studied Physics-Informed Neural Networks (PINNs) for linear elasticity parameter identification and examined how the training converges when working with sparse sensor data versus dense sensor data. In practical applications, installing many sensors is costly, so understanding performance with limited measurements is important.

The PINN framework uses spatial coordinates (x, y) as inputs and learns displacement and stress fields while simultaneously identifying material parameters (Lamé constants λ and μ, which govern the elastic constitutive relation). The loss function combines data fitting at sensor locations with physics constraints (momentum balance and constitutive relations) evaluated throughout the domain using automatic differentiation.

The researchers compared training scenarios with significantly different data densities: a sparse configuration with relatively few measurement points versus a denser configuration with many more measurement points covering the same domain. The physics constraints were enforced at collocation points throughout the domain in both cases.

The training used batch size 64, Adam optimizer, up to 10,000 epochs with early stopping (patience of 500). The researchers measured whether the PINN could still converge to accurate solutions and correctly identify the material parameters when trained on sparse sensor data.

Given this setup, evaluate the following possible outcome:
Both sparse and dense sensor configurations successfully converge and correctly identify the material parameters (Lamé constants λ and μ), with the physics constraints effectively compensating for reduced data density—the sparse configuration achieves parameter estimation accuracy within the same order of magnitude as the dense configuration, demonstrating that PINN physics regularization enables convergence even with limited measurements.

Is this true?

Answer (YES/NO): YES